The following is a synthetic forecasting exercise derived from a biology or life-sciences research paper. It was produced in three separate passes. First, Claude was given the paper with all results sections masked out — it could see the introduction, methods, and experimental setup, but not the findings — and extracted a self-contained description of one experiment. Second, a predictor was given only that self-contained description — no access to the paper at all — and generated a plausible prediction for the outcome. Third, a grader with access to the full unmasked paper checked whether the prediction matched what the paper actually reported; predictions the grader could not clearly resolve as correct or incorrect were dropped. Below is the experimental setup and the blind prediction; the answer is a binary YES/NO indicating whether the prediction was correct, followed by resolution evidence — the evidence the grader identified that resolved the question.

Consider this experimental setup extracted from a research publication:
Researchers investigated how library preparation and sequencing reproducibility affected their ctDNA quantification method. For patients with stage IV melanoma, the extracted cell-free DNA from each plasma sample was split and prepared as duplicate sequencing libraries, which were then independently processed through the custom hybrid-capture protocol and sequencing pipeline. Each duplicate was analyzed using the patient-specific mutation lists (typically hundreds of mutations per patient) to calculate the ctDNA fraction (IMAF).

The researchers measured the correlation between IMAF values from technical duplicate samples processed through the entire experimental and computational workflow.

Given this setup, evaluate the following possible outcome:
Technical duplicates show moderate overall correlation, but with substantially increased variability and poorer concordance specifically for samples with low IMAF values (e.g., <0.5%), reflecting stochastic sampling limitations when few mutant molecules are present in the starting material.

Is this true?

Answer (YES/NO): NO